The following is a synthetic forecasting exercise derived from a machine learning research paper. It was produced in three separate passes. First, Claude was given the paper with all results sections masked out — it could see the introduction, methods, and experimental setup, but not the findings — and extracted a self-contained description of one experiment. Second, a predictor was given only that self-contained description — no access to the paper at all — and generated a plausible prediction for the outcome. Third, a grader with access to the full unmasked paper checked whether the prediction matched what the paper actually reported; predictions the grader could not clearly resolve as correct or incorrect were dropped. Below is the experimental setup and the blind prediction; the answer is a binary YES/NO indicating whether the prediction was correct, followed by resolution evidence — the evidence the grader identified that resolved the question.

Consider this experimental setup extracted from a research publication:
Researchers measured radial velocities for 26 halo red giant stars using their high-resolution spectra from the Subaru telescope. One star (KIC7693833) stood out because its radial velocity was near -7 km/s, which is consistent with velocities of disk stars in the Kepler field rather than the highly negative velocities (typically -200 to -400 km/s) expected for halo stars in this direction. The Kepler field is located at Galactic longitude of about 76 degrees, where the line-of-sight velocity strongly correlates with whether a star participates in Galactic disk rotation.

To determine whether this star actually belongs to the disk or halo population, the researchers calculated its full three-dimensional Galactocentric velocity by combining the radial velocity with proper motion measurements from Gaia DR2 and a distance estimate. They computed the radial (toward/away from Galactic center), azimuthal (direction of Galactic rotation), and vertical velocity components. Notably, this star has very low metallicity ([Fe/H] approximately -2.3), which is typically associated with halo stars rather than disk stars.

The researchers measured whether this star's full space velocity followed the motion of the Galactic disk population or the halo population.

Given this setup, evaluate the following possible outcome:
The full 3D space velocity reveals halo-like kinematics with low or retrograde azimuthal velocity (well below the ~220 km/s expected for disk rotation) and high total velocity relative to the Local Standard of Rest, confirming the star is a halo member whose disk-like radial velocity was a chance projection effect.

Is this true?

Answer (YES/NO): NO